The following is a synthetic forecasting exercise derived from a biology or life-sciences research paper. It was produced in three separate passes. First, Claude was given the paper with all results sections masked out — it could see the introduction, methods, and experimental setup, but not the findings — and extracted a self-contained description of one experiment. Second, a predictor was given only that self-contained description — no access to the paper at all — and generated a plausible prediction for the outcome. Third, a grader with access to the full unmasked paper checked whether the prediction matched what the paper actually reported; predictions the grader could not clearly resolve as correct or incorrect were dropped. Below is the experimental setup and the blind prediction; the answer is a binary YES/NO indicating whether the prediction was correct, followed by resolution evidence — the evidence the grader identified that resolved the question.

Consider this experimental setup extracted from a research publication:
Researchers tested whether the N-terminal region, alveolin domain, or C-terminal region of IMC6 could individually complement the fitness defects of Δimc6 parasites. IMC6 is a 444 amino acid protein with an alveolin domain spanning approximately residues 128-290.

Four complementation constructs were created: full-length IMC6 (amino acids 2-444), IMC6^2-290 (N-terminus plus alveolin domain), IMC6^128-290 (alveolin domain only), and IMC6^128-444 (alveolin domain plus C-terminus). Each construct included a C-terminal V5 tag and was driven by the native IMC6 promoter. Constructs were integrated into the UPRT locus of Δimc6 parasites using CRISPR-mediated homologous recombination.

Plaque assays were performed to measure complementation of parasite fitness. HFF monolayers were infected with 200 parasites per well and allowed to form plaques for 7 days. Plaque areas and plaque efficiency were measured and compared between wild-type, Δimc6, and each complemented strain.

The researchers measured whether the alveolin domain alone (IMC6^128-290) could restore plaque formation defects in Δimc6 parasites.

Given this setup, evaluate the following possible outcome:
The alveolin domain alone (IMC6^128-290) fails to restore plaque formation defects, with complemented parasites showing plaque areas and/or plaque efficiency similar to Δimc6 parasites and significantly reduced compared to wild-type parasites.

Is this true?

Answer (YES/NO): NO